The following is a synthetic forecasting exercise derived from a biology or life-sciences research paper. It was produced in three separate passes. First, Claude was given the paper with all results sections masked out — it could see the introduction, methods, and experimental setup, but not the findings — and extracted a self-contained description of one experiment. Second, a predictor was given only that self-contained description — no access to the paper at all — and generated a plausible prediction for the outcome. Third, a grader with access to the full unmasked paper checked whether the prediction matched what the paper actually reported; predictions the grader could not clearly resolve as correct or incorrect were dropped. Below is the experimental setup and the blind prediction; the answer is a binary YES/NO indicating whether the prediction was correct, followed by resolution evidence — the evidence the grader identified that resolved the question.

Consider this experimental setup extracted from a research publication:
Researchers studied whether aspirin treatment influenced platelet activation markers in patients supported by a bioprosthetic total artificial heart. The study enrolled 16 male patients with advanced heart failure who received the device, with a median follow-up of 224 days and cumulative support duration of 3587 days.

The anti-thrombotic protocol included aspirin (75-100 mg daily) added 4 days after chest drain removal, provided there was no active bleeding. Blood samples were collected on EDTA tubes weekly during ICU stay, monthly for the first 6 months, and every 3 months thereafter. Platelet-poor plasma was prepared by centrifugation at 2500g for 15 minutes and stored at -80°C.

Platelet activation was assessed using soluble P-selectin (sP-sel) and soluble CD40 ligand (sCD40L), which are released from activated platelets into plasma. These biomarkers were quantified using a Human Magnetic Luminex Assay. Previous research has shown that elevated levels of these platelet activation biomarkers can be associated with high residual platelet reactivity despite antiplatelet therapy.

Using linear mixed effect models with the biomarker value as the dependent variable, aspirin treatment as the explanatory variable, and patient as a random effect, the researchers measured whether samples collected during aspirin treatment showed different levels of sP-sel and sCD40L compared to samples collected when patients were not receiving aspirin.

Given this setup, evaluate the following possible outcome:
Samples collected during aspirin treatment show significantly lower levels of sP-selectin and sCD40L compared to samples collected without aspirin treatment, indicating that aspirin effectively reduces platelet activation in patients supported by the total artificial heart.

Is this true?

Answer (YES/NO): NO